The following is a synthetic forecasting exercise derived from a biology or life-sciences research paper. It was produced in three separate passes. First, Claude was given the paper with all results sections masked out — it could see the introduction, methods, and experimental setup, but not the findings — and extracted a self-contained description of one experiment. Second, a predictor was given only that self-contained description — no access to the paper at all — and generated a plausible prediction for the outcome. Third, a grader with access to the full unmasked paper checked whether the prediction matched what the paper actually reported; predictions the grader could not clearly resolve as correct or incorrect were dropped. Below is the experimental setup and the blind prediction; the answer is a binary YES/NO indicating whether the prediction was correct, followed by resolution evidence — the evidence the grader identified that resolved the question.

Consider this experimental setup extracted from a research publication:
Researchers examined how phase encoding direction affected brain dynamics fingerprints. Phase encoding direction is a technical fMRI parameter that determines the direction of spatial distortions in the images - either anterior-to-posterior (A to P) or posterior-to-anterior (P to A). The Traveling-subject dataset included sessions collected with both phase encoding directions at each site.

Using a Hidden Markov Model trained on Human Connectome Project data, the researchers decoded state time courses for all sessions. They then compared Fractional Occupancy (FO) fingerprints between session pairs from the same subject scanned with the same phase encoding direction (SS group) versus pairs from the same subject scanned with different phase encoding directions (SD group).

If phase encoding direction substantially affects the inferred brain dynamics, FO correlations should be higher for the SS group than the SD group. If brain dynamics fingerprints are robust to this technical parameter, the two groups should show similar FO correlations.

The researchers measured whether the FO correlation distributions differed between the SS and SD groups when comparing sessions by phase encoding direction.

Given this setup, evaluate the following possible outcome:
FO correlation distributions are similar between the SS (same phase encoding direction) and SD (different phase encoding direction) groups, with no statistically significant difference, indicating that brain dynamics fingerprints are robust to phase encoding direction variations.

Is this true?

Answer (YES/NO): YES